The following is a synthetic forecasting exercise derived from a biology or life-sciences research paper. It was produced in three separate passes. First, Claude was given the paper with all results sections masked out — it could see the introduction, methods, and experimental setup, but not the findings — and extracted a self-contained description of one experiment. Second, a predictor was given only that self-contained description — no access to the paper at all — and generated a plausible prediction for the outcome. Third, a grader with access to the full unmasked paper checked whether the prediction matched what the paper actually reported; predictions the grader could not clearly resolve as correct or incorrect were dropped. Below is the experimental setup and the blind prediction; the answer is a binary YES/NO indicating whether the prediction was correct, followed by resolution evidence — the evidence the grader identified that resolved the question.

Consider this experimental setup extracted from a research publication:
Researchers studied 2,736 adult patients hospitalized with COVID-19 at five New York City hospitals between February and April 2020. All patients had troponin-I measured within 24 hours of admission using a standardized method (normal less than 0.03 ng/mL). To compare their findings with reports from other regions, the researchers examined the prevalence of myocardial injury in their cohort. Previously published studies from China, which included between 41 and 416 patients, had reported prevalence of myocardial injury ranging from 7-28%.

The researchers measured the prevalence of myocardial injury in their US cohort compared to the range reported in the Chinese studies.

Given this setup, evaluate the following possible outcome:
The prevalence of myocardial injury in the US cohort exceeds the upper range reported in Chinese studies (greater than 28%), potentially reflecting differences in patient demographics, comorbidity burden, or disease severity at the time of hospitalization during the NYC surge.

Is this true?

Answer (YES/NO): YES